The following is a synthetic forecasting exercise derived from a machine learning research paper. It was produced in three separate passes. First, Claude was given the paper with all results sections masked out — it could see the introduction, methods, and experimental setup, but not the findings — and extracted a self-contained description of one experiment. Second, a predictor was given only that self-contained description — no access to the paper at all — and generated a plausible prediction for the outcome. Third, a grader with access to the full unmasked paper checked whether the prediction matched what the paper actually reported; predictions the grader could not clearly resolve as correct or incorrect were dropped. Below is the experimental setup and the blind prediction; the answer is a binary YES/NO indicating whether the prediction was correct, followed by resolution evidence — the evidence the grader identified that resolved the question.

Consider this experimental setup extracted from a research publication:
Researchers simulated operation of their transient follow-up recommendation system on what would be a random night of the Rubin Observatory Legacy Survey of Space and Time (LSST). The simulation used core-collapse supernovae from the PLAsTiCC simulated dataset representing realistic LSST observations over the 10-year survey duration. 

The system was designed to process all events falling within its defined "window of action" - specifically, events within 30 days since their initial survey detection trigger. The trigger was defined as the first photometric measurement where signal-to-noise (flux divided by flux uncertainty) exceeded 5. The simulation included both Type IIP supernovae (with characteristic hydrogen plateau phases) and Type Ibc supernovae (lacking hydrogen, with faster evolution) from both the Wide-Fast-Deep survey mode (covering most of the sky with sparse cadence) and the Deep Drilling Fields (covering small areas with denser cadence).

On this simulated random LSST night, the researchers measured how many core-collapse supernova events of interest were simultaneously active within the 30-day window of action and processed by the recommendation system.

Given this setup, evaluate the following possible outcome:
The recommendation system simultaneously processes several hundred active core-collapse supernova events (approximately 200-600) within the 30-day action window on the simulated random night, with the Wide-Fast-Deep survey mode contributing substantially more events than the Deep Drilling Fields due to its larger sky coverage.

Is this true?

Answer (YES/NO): NO